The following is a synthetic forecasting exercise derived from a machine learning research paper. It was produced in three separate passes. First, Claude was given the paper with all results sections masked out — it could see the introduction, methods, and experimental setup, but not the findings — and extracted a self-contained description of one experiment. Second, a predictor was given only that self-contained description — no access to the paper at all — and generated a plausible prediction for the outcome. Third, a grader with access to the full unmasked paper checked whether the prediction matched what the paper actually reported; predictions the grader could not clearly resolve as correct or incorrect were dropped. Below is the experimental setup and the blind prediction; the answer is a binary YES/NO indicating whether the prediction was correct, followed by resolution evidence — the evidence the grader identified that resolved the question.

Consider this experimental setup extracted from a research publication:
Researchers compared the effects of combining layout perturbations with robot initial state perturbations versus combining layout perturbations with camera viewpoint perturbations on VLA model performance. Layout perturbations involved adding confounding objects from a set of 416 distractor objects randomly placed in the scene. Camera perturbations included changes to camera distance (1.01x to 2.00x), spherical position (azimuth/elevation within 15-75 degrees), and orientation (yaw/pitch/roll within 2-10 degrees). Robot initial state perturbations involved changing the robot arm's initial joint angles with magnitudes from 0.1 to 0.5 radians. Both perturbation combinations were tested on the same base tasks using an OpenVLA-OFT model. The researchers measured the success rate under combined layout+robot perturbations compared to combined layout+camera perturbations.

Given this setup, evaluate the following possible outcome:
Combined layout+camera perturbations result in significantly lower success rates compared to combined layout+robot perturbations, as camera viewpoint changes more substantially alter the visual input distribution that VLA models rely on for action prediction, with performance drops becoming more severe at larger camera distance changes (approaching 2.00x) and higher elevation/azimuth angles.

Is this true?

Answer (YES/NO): NO